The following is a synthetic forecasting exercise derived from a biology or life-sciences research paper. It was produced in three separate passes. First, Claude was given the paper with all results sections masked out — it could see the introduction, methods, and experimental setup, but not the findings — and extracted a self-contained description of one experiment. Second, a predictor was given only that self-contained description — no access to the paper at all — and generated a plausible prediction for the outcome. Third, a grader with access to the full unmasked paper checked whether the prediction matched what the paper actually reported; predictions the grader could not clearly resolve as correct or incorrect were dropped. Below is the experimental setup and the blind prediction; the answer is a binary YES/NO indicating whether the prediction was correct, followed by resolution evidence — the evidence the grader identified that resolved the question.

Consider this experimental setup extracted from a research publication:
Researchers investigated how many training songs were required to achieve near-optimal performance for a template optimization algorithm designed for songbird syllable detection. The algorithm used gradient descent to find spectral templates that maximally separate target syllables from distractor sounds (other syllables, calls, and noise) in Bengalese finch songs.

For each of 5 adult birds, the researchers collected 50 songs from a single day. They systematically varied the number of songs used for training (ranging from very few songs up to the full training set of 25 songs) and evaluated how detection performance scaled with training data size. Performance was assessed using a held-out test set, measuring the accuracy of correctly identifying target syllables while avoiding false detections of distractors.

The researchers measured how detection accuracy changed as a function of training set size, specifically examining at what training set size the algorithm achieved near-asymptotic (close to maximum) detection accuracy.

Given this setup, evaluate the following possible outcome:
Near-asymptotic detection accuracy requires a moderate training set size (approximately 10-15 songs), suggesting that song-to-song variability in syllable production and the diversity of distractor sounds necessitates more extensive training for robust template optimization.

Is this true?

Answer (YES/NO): YES